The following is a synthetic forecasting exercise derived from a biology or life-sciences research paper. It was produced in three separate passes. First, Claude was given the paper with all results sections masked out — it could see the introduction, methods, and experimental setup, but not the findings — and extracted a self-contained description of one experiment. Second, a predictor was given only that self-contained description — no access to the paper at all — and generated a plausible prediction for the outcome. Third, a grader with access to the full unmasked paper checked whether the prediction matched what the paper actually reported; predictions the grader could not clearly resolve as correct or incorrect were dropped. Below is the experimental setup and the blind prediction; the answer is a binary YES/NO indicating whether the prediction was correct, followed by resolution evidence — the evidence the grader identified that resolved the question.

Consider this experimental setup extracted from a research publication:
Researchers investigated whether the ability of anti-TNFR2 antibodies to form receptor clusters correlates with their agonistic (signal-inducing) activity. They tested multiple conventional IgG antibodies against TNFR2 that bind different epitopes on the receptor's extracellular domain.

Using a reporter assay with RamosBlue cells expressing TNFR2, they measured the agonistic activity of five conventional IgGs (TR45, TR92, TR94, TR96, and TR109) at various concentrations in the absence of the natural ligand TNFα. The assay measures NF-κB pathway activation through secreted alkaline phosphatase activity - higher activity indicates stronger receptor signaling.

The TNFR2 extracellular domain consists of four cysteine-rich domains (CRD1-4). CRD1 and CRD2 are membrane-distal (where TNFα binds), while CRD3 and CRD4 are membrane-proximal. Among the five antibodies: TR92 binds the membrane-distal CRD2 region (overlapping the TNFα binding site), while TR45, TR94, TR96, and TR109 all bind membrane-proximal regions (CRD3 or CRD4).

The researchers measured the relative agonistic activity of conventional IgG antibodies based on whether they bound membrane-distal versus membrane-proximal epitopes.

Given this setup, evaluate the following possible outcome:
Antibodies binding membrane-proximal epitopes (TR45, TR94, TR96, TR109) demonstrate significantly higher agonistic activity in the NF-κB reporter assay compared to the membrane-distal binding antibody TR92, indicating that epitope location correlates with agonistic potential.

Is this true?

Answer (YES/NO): NO